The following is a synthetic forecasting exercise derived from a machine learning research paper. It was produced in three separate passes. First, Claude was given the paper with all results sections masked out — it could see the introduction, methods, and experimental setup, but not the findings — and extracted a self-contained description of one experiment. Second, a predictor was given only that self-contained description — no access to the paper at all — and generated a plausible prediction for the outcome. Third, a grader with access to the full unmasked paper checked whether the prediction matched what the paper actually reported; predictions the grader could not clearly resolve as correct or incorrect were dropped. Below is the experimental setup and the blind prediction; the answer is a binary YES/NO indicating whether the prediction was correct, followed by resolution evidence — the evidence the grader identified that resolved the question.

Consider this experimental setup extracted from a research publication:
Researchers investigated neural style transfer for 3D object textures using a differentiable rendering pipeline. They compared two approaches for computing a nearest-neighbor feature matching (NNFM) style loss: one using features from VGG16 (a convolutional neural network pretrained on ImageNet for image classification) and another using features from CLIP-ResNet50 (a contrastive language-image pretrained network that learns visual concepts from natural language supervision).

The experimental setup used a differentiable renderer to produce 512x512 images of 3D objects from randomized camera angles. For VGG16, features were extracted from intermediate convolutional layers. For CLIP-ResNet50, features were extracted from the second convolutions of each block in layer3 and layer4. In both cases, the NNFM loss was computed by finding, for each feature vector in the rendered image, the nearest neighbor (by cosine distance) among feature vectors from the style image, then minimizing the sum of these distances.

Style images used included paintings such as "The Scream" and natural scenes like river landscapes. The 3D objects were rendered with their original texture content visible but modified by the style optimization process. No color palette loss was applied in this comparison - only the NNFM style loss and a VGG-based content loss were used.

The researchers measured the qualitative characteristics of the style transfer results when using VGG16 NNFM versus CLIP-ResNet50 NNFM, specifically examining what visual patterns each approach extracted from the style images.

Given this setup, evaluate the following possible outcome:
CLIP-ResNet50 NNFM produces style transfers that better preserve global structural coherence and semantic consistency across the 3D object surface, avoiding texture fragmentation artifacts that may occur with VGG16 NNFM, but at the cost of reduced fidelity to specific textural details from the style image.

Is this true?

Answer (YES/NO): NO